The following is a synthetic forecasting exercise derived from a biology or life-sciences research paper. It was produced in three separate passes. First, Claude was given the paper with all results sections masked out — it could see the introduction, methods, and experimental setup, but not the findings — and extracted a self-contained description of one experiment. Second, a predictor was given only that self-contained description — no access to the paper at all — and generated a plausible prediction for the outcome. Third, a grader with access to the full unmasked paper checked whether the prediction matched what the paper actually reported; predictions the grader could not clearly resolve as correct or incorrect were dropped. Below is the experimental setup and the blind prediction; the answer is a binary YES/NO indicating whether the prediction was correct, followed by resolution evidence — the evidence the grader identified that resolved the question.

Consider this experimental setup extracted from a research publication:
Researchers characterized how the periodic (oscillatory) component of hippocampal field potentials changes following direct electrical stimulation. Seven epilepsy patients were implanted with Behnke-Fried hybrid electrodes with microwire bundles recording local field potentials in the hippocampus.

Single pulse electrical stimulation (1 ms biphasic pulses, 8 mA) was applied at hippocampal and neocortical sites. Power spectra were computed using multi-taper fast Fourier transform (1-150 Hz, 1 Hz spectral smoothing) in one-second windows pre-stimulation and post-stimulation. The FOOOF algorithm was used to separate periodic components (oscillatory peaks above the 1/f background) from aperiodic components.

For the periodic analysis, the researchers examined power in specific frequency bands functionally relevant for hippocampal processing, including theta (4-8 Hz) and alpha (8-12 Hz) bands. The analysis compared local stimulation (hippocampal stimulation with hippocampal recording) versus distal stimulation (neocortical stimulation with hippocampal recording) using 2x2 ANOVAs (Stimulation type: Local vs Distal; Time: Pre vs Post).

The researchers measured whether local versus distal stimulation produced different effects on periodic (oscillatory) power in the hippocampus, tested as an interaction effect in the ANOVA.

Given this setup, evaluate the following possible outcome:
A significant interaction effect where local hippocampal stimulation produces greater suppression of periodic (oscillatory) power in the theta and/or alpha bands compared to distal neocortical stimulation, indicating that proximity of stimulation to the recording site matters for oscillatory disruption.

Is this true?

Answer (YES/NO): NO